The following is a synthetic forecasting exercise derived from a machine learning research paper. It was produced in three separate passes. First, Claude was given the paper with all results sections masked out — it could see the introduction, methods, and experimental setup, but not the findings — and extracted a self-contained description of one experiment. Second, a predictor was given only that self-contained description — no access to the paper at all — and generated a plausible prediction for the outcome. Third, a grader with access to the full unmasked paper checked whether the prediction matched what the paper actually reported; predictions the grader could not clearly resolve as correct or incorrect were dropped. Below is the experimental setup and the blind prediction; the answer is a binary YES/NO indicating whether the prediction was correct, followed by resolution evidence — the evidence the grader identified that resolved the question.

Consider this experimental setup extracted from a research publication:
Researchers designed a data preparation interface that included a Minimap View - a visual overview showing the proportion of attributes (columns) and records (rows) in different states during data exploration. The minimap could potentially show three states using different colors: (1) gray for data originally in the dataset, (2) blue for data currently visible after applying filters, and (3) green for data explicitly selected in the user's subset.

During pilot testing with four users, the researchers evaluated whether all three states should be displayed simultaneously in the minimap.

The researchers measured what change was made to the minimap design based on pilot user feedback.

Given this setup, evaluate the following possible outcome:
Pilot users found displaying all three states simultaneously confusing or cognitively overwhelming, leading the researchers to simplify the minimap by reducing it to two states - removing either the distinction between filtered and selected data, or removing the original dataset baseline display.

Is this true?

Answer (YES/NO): YES